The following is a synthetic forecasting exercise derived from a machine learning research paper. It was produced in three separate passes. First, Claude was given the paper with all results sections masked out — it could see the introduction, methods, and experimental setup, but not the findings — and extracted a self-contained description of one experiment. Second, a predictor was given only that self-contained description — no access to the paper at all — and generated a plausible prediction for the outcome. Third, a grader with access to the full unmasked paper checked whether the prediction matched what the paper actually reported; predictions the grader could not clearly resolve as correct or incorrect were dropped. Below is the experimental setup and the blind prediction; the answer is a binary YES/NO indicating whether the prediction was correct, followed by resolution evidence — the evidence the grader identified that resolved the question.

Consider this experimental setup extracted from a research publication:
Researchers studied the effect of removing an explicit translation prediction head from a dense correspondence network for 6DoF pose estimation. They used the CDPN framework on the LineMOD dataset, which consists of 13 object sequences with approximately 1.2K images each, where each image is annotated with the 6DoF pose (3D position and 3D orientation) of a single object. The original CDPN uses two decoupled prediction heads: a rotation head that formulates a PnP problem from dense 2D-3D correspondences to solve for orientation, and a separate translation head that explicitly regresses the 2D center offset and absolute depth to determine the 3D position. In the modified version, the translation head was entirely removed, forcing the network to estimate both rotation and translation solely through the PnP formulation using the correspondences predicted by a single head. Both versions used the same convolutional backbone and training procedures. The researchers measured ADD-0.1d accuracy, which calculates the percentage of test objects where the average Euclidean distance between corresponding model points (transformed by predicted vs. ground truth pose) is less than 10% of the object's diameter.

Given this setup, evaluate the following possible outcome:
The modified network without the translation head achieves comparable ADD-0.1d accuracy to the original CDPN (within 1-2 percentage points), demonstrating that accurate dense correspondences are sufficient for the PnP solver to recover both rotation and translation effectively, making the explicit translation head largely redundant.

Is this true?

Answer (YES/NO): NO